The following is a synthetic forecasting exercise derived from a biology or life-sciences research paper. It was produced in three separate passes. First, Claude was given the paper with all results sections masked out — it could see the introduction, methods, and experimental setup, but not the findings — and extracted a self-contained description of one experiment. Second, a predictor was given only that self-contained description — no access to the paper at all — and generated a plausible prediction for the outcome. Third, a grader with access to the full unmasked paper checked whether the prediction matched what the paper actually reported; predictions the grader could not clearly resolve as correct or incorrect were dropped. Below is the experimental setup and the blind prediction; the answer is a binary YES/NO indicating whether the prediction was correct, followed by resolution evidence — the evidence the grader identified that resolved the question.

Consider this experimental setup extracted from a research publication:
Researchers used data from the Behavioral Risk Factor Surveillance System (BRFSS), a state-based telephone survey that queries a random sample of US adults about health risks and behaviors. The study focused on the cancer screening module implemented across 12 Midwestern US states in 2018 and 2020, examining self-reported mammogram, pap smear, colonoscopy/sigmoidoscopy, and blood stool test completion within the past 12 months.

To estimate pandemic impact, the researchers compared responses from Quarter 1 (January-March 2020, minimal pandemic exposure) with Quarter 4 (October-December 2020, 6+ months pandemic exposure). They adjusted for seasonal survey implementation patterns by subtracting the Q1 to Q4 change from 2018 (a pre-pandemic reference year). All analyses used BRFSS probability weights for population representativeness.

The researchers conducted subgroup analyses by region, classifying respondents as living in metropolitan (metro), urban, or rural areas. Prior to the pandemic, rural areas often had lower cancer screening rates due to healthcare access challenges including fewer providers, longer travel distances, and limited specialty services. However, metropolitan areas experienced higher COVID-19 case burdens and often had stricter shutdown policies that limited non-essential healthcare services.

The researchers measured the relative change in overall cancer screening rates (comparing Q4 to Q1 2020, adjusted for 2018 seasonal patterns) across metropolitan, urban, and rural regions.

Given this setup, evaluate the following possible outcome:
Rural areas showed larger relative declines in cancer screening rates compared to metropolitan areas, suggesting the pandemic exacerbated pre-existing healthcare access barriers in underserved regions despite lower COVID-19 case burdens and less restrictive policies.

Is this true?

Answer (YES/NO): NO